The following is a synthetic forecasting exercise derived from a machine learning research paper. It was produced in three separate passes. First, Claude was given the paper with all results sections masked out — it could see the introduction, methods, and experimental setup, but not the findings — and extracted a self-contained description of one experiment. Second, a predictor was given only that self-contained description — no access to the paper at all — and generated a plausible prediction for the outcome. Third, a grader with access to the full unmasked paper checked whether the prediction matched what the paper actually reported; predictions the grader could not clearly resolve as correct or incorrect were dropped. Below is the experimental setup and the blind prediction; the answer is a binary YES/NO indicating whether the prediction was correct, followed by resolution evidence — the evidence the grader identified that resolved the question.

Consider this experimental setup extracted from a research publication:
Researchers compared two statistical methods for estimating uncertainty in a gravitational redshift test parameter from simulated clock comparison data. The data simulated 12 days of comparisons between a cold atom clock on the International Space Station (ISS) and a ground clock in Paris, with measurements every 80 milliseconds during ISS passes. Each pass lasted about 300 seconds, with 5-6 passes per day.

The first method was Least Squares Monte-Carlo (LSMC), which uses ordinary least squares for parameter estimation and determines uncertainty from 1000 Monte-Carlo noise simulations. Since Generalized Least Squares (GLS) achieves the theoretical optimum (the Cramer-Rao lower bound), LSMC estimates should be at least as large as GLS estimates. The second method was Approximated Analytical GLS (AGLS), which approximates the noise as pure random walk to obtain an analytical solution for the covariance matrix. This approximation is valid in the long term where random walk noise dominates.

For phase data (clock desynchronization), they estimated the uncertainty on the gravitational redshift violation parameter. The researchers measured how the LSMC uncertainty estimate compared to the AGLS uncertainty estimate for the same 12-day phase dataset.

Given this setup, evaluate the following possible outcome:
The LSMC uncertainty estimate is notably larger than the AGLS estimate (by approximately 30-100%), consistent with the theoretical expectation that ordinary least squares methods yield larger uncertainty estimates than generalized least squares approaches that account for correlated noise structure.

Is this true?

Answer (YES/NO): NO